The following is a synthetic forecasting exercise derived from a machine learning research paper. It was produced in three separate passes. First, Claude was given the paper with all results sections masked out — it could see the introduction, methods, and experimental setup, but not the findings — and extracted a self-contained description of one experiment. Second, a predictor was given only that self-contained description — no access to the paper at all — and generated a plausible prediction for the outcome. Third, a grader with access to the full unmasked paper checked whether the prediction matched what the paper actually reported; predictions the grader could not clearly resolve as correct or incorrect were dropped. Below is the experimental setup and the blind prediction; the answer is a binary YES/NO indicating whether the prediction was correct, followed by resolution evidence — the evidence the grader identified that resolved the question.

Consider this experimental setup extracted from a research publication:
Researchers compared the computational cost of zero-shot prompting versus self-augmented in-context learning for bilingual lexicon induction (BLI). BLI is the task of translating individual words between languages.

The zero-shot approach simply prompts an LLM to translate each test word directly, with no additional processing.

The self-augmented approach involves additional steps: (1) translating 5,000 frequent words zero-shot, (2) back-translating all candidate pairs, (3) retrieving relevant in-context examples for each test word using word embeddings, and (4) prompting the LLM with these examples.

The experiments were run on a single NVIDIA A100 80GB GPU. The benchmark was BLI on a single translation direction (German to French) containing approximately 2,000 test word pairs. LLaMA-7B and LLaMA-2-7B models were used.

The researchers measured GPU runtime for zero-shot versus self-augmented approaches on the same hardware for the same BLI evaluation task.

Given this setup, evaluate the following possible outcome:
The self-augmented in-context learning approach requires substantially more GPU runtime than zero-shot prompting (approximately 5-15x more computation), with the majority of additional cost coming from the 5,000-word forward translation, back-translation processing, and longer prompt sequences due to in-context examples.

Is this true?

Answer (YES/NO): YES